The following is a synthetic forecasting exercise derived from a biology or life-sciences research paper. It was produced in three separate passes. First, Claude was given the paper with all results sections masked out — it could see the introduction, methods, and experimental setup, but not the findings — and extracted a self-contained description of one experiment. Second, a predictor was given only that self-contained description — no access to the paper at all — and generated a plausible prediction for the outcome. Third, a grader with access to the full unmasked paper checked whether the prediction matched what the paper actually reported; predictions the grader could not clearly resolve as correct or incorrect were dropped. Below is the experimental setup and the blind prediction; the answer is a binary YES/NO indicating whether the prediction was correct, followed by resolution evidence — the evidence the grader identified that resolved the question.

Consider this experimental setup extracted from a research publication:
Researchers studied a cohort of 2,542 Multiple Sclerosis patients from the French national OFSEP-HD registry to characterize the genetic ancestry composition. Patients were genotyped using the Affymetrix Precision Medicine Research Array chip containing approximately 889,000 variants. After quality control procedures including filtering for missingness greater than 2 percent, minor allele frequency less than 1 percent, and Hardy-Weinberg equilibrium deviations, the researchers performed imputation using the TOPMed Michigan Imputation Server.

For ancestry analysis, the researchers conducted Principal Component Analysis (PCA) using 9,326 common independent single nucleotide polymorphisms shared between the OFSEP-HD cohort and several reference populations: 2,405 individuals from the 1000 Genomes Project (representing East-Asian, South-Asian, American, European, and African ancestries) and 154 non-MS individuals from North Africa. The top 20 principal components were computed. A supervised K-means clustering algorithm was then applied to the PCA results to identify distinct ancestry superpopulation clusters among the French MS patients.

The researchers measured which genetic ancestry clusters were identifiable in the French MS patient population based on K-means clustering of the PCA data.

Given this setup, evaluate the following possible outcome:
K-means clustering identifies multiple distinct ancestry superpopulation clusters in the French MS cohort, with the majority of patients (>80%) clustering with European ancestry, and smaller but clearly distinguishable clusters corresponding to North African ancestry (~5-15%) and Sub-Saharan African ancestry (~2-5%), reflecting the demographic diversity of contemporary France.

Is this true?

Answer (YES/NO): NO